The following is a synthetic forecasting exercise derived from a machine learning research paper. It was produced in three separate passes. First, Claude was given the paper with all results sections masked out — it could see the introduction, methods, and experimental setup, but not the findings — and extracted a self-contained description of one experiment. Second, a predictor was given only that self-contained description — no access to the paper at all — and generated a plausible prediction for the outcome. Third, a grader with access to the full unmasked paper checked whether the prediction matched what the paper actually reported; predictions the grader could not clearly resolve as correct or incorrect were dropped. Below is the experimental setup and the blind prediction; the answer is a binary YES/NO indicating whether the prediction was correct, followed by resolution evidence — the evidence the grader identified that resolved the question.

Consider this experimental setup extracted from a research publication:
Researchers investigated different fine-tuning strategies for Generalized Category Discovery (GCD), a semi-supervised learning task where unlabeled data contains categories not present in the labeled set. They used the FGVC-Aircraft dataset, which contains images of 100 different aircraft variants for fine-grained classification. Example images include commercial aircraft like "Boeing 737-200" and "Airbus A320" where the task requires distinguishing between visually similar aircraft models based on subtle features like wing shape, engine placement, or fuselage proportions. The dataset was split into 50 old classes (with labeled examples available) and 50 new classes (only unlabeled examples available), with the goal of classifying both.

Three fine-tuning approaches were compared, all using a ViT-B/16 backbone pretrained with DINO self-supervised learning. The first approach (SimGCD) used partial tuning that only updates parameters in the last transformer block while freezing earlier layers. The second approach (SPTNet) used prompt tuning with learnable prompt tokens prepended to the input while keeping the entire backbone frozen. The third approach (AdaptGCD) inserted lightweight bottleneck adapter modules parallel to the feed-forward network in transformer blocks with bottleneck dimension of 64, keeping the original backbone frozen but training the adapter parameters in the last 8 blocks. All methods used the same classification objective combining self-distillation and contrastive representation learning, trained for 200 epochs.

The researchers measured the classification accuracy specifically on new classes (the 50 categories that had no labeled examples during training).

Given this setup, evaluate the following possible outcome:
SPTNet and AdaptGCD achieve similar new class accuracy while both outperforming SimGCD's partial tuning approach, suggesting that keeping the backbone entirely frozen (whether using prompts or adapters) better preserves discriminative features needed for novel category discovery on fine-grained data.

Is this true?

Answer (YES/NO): NO